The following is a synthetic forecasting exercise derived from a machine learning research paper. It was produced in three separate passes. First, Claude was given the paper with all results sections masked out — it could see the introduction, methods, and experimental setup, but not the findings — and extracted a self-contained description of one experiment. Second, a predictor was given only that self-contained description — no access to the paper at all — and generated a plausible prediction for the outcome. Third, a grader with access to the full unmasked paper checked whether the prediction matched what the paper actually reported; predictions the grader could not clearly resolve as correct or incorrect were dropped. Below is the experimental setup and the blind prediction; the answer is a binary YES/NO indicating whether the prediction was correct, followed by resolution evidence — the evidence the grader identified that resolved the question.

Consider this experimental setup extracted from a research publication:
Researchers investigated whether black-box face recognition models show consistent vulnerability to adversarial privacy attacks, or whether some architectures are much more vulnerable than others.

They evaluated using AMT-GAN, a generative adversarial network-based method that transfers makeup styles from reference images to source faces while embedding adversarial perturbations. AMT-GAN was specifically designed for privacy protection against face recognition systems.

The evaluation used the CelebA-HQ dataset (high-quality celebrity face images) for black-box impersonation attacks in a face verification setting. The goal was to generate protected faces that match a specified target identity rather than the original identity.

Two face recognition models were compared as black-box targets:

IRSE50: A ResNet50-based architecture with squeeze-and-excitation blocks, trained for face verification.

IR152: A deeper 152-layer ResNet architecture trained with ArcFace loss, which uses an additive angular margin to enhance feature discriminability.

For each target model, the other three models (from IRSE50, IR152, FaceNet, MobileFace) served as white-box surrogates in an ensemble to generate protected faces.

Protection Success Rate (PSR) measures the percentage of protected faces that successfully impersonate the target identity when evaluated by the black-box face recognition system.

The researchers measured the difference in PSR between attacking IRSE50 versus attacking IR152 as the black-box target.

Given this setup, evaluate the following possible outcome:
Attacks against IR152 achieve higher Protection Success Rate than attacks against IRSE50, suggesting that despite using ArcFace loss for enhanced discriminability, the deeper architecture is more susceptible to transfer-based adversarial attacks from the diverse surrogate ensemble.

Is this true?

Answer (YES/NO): NO